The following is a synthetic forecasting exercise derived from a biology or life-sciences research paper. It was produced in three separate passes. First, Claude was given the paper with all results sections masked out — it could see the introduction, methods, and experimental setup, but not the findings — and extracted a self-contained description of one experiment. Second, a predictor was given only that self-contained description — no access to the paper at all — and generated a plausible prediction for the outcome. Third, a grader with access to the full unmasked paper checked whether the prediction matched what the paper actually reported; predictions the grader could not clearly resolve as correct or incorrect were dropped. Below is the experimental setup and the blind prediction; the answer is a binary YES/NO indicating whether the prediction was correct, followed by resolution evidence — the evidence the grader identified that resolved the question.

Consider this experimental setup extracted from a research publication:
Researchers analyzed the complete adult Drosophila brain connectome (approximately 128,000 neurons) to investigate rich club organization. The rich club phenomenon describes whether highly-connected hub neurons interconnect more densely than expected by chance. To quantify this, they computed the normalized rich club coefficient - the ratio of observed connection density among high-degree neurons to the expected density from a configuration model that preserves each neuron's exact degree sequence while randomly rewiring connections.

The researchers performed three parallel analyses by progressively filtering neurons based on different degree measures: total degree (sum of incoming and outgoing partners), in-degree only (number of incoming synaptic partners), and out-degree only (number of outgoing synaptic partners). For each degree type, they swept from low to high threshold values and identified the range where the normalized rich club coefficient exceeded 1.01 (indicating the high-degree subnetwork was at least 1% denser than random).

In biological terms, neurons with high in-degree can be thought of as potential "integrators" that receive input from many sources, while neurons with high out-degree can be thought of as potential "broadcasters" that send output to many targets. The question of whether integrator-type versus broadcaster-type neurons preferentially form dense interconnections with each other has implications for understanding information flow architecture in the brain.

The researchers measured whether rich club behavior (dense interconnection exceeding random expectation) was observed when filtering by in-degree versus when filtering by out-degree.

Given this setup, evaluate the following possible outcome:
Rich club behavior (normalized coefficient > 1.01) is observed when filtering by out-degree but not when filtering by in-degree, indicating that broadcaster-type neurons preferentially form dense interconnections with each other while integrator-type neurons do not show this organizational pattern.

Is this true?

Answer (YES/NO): NO